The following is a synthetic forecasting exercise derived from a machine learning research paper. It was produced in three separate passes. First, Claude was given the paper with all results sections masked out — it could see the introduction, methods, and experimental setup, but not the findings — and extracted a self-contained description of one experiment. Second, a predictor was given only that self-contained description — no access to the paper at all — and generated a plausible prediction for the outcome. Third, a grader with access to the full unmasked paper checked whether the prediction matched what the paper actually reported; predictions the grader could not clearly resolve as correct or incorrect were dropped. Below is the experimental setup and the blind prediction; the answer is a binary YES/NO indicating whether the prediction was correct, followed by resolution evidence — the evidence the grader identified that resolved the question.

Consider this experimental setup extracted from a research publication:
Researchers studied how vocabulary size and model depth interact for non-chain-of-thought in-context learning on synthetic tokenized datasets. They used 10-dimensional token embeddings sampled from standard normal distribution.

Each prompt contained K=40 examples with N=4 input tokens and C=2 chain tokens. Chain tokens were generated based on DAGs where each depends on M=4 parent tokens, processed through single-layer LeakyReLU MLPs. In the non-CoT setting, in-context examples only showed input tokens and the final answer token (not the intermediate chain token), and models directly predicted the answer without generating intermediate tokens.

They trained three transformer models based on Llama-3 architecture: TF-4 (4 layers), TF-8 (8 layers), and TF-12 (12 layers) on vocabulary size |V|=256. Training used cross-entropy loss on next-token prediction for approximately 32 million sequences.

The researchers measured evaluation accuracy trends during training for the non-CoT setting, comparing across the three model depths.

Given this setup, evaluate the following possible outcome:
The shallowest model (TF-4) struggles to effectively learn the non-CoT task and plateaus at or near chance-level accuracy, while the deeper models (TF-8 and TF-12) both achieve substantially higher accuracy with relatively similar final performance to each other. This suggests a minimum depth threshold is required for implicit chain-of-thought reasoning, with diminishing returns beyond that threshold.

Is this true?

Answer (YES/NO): NO